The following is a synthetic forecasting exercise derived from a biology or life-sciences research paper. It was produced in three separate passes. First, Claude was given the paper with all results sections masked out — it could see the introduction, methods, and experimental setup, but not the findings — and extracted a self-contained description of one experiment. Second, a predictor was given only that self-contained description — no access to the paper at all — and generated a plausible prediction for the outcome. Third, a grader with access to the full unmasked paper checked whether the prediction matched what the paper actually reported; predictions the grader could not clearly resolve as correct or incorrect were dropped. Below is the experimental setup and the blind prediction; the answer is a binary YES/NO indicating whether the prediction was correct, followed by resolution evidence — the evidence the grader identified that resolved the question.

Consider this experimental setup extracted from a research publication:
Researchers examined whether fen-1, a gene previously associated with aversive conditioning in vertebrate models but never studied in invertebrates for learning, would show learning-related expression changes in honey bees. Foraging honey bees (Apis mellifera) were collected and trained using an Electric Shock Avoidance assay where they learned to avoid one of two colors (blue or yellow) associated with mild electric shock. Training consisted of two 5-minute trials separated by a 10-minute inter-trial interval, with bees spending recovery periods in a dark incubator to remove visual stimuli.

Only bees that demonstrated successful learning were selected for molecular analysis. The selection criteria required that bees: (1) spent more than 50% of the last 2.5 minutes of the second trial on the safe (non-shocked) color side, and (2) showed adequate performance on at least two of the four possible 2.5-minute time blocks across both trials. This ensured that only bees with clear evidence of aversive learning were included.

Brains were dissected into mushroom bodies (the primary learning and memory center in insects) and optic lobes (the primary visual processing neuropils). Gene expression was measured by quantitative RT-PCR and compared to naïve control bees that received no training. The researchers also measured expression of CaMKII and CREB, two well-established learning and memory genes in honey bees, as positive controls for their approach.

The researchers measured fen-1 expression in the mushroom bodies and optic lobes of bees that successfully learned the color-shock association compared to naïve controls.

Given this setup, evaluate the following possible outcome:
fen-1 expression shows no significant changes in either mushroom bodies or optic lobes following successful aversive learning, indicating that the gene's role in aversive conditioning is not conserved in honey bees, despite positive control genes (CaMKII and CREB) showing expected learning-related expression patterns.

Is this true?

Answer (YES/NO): NO